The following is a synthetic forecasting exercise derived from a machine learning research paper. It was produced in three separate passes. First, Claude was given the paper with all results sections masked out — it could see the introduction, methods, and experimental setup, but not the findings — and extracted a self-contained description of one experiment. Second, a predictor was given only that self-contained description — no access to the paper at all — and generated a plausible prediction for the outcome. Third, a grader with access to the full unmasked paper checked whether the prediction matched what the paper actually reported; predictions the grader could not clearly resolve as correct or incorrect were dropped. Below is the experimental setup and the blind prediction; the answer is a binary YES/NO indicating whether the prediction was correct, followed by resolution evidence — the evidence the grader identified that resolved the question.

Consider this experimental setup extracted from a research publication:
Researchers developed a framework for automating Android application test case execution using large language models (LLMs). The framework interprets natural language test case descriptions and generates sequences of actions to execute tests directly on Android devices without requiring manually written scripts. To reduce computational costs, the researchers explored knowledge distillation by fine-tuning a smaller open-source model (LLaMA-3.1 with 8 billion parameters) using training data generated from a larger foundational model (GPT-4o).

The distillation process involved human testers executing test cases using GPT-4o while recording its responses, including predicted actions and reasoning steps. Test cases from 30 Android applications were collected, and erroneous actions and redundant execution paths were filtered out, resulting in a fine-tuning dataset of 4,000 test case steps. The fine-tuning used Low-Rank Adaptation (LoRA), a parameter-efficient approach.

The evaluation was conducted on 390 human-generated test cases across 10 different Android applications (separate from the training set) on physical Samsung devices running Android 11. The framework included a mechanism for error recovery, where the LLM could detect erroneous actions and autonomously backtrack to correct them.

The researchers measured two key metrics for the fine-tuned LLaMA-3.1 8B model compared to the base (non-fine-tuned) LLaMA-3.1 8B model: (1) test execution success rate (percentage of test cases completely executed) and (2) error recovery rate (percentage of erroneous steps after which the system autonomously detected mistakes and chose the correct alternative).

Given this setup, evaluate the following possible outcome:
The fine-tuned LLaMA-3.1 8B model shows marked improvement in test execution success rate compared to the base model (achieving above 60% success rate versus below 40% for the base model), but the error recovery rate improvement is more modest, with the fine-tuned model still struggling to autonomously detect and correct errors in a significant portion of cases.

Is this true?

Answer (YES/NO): NO